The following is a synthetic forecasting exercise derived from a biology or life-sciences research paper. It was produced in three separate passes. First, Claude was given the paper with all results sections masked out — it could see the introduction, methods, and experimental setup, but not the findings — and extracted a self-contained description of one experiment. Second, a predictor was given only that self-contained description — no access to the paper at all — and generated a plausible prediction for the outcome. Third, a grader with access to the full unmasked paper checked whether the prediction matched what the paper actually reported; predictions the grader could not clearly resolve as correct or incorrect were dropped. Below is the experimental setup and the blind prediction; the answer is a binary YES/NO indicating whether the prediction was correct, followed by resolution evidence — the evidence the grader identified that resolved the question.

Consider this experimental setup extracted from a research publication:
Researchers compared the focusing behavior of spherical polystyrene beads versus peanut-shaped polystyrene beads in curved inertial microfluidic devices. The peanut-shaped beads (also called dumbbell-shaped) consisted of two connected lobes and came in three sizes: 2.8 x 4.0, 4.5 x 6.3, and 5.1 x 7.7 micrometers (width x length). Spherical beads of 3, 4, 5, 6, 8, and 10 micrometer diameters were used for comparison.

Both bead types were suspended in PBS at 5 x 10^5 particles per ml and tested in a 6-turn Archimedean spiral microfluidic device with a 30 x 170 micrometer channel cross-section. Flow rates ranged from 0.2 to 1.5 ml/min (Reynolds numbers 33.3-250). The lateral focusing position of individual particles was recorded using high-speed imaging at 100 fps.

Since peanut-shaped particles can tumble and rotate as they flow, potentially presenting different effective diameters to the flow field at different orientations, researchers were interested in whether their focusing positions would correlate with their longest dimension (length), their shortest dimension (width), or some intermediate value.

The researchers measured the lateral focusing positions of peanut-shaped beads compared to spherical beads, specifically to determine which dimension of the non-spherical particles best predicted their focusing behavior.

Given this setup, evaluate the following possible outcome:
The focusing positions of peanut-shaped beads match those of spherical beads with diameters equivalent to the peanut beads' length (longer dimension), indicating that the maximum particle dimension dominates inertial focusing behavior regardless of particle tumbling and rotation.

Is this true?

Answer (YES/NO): NO